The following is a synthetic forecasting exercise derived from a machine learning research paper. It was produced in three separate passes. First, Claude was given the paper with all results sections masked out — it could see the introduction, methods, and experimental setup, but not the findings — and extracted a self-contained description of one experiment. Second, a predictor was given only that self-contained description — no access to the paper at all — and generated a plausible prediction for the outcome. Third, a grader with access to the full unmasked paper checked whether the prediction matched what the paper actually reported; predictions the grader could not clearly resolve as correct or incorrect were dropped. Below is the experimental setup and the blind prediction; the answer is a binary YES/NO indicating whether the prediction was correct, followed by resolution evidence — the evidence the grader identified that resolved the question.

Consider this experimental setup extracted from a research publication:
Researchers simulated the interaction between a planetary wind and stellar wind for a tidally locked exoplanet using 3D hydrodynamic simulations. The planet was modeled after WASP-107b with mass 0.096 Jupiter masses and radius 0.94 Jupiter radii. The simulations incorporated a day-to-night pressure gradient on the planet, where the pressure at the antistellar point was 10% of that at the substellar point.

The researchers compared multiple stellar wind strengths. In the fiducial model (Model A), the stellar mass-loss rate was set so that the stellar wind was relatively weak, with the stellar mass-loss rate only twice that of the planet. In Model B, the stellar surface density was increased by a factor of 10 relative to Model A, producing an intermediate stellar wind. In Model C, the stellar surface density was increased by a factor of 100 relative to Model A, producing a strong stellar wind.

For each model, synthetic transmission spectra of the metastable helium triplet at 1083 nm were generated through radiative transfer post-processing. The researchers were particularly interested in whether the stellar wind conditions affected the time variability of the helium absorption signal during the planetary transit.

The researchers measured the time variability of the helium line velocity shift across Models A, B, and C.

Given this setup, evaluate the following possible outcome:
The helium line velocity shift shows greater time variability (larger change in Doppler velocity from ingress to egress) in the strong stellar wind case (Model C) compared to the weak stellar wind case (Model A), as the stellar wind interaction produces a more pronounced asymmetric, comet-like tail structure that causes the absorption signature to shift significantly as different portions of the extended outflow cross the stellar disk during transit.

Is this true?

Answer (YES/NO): YES